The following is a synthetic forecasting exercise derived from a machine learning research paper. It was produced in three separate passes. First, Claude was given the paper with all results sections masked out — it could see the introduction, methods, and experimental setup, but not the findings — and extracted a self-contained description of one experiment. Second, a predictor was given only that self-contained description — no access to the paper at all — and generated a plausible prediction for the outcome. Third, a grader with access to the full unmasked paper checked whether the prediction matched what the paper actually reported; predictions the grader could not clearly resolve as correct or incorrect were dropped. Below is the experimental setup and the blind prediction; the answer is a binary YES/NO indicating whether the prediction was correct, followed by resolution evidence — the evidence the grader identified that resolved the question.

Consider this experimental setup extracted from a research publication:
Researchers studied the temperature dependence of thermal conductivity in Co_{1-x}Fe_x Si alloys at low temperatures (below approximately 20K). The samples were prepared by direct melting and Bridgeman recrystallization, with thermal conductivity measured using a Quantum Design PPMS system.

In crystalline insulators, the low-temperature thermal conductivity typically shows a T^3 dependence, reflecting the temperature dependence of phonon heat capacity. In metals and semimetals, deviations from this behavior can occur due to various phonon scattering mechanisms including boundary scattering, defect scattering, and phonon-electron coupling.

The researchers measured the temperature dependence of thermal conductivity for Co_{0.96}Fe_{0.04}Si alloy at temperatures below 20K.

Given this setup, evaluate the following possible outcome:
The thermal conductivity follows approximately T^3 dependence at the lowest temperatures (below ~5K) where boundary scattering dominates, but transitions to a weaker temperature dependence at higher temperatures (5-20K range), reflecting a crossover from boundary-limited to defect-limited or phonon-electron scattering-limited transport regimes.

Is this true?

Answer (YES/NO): NO